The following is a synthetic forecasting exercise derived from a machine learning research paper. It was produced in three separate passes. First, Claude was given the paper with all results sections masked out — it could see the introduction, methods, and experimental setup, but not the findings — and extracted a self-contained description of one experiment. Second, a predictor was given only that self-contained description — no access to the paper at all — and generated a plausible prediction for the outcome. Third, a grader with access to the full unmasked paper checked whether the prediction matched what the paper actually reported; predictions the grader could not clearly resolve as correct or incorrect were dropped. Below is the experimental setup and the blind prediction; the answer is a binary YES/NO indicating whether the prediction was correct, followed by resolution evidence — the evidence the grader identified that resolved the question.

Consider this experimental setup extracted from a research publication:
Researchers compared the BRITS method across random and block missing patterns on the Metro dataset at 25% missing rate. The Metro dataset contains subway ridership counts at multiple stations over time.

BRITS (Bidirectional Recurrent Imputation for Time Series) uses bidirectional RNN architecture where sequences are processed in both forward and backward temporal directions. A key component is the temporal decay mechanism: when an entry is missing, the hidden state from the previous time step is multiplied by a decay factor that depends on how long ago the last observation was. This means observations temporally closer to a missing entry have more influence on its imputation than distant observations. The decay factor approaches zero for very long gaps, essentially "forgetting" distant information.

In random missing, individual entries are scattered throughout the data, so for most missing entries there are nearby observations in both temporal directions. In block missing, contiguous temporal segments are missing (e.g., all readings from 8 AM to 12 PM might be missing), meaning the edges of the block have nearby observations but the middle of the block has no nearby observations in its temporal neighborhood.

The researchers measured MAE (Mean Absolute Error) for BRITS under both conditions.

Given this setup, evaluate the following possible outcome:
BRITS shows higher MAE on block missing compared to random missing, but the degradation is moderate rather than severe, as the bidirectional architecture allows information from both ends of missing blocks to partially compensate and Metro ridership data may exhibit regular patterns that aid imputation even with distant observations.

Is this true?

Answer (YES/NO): NO